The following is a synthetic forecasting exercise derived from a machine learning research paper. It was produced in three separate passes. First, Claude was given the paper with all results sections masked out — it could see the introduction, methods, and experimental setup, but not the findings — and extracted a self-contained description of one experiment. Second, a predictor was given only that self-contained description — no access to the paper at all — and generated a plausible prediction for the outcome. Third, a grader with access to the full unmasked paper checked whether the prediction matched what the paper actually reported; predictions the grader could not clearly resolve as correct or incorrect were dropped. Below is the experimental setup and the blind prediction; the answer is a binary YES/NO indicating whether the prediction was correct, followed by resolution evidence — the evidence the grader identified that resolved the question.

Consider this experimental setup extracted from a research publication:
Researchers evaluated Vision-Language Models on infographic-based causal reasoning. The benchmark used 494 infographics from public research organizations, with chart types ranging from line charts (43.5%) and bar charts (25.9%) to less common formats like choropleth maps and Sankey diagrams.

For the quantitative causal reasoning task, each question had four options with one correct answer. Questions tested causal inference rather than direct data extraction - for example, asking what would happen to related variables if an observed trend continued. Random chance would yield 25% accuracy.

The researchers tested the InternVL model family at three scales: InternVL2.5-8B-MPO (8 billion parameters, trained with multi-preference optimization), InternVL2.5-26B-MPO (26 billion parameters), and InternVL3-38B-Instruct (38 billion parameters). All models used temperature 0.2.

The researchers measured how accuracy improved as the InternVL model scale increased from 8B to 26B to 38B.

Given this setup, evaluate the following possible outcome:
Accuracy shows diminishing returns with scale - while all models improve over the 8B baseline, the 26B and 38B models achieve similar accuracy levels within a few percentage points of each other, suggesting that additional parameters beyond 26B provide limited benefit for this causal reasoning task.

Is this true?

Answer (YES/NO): YES